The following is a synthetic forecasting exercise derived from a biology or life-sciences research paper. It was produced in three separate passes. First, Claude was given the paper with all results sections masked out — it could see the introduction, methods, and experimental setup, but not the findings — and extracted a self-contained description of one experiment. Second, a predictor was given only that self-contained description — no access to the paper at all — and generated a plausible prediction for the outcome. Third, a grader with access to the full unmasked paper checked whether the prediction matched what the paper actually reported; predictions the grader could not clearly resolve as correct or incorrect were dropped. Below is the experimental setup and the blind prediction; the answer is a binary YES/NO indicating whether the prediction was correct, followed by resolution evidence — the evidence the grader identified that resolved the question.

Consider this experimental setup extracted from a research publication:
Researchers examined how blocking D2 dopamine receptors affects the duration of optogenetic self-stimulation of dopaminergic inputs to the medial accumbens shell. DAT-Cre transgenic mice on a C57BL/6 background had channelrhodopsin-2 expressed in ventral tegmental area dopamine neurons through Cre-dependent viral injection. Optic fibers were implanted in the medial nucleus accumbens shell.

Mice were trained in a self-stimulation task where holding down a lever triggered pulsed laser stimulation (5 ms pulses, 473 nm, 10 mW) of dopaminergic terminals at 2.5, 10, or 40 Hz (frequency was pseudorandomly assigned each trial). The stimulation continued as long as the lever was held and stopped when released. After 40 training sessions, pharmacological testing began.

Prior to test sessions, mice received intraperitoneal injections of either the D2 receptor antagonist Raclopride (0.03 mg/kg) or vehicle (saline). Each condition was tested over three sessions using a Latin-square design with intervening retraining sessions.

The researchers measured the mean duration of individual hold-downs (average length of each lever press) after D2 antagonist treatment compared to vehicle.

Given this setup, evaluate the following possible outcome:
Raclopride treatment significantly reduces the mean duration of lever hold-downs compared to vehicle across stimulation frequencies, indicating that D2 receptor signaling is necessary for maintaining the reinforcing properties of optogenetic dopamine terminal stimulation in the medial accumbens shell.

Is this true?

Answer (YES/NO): NO